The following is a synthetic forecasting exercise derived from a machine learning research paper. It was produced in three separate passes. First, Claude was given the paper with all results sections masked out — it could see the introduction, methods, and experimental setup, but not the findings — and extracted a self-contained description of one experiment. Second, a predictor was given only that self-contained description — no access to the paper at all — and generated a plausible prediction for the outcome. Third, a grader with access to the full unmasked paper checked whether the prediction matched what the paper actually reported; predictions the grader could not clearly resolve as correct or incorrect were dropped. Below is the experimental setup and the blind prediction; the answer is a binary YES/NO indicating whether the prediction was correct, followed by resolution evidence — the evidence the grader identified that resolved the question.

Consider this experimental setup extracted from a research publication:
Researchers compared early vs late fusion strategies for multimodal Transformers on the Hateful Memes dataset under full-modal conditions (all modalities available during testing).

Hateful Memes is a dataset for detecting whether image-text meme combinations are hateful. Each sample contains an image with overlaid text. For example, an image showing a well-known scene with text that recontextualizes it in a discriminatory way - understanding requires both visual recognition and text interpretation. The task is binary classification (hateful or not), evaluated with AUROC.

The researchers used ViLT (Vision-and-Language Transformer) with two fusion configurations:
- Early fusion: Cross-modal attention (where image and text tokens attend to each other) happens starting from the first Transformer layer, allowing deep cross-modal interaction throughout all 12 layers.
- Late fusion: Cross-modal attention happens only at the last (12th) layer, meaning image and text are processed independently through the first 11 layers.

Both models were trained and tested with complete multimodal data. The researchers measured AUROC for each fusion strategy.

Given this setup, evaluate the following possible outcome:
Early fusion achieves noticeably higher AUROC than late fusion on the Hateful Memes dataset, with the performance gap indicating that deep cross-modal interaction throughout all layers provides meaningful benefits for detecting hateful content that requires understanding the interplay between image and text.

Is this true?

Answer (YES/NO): YES